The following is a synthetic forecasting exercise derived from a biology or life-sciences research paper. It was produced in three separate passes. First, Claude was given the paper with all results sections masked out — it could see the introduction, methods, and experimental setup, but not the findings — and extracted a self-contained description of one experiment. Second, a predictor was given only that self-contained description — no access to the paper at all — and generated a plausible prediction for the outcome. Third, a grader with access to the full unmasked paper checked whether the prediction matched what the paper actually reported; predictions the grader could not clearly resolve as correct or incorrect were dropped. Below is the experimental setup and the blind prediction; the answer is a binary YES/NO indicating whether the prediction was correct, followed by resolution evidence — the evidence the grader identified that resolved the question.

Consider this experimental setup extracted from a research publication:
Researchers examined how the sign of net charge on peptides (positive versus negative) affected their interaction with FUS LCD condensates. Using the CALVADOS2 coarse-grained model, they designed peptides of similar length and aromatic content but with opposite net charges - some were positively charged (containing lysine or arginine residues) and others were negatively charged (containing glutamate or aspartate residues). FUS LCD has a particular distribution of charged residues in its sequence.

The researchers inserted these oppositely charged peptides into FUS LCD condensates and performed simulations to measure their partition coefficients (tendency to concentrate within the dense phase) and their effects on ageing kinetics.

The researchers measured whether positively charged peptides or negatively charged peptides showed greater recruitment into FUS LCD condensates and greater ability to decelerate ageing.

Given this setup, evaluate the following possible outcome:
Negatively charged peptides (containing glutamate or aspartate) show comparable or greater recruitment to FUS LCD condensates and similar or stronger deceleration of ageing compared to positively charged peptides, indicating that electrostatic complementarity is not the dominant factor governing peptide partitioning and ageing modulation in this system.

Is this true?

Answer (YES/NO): YES